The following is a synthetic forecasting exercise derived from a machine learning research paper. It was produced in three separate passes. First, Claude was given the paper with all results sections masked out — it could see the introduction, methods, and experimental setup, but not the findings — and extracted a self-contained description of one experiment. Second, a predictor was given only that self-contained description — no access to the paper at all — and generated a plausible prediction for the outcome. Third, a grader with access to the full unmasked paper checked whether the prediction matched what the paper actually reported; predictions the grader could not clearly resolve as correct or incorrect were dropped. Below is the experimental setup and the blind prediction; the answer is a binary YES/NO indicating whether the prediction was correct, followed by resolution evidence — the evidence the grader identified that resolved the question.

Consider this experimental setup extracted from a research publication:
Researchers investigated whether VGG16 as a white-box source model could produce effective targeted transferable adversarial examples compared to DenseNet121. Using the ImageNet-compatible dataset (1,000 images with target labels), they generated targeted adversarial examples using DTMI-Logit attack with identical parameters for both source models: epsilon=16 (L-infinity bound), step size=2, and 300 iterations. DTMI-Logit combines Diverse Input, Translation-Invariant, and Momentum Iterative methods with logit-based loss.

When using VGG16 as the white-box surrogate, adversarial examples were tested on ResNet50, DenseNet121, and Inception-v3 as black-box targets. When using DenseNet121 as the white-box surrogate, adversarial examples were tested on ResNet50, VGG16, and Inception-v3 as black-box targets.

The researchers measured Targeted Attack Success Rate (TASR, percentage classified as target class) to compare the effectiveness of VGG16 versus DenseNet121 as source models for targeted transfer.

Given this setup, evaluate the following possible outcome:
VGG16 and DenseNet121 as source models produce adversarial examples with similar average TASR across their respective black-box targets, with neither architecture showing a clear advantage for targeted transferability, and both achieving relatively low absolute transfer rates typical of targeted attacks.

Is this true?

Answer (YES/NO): NO